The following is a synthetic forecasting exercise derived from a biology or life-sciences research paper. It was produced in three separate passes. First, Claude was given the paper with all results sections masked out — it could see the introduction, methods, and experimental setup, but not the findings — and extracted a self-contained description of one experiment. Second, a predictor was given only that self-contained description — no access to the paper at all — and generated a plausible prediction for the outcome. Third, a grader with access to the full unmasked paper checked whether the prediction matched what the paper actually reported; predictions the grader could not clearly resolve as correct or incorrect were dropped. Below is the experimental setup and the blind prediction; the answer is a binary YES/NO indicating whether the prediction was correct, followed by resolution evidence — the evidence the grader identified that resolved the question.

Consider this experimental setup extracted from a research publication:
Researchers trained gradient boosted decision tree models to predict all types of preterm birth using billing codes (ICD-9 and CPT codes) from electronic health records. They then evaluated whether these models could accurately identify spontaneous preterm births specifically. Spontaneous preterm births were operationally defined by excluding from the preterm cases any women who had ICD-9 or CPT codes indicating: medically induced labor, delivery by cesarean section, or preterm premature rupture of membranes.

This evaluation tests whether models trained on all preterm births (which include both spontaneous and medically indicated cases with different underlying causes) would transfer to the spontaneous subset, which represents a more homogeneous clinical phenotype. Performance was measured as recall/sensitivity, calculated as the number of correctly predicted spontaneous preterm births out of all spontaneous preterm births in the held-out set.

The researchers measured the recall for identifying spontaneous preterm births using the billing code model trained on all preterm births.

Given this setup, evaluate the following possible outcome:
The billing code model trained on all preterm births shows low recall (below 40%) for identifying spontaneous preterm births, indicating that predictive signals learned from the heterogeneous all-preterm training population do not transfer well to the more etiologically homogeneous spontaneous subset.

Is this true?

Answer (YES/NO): NO